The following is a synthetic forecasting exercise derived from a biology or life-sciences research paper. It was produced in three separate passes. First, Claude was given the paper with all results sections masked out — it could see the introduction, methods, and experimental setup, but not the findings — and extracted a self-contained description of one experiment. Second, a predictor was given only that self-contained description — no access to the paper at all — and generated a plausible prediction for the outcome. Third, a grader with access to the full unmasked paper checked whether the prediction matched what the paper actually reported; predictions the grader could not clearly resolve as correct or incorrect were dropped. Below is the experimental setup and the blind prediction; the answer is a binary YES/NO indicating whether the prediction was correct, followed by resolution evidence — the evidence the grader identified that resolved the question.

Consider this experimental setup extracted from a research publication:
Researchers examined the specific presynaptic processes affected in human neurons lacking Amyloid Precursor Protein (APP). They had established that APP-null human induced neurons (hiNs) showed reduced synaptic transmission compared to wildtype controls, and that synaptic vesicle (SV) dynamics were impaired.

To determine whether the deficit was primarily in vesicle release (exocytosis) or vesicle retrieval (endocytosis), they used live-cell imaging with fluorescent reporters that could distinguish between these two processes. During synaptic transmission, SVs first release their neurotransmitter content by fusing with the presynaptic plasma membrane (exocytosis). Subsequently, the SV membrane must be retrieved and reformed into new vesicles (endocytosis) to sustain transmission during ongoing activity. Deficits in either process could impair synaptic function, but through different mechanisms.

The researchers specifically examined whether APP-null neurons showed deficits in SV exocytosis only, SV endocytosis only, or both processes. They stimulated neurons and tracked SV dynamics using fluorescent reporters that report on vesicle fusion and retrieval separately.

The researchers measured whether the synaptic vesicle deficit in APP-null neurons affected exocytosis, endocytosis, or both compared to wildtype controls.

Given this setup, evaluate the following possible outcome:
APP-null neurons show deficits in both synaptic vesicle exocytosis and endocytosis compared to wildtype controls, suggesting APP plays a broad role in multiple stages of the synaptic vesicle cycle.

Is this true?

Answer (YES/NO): YES